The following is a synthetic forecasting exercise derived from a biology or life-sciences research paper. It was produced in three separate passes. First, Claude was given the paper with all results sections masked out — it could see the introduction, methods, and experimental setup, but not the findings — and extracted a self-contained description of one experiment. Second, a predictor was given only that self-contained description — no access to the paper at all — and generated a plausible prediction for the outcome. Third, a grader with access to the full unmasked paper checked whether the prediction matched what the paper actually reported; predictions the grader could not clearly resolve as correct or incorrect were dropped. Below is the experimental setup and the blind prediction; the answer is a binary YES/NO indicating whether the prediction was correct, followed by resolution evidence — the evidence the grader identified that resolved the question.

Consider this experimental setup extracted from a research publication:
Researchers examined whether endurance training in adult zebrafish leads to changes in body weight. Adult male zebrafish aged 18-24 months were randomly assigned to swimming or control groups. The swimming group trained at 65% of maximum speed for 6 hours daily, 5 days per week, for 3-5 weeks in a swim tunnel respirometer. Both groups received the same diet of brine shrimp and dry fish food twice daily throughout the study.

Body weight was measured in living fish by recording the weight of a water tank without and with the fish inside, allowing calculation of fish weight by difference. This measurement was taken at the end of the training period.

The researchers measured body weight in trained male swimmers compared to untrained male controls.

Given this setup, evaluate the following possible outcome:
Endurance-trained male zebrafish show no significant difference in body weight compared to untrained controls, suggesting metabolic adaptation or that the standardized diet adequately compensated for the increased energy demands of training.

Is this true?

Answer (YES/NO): NO